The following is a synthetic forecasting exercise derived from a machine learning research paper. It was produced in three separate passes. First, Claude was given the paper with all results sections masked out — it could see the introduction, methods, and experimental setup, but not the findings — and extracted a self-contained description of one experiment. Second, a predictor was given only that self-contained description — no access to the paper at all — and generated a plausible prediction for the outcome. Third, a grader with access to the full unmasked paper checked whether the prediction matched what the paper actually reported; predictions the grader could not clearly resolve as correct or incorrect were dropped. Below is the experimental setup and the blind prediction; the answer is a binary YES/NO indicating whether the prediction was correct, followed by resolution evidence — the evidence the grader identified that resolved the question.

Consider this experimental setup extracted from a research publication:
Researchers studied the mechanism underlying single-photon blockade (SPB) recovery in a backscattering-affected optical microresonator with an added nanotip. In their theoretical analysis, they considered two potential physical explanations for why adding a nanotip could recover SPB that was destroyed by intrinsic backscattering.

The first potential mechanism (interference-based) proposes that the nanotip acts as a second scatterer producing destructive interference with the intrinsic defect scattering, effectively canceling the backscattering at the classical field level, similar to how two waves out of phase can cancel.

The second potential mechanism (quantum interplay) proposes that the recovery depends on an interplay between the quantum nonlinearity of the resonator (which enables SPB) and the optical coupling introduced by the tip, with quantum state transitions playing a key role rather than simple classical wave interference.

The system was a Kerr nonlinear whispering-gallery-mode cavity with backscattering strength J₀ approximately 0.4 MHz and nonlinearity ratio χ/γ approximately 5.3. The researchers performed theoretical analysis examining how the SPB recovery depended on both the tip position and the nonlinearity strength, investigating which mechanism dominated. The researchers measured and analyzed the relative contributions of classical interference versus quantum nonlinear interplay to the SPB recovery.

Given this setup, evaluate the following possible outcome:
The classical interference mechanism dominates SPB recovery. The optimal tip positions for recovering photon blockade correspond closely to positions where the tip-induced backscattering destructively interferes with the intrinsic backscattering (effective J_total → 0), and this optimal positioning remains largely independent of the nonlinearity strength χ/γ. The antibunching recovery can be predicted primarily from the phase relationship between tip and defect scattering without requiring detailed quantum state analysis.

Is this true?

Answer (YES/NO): NO